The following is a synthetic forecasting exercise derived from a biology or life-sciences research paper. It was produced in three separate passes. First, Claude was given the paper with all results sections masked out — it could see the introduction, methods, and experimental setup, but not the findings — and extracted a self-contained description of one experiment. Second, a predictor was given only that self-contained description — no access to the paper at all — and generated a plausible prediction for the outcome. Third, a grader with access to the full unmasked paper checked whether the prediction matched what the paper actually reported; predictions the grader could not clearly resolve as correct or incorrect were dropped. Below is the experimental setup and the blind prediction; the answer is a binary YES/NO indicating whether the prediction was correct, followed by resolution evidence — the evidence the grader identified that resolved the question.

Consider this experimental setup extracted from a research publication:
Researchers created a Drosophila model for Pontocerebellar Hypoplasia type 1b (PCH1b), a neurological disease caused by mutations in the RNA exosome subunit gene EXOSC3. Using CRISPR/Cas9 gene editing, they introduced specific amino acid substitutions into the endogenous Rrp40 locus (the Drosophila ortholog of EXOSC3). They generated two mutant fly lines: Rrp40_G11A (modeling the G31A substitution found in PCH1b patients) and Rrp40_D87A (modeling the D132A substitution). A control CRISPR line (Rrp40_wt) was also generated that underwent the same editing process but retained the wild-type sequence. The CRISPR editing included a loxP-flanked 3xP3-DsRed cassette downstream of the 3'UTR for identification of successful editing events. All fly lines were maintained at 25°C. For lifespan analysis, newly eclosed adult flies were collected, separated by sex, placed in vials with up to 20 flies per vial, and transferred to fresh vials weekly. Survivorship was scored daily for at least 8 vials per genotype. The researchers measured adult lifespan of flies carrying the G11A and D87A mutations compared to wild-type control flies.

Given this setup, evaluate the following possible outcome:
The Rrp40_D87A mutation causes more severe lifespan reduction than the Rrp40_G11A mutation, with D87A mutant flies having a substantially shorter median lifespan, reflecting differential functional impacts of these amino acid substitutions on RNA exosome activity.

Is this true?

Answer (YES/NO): NO